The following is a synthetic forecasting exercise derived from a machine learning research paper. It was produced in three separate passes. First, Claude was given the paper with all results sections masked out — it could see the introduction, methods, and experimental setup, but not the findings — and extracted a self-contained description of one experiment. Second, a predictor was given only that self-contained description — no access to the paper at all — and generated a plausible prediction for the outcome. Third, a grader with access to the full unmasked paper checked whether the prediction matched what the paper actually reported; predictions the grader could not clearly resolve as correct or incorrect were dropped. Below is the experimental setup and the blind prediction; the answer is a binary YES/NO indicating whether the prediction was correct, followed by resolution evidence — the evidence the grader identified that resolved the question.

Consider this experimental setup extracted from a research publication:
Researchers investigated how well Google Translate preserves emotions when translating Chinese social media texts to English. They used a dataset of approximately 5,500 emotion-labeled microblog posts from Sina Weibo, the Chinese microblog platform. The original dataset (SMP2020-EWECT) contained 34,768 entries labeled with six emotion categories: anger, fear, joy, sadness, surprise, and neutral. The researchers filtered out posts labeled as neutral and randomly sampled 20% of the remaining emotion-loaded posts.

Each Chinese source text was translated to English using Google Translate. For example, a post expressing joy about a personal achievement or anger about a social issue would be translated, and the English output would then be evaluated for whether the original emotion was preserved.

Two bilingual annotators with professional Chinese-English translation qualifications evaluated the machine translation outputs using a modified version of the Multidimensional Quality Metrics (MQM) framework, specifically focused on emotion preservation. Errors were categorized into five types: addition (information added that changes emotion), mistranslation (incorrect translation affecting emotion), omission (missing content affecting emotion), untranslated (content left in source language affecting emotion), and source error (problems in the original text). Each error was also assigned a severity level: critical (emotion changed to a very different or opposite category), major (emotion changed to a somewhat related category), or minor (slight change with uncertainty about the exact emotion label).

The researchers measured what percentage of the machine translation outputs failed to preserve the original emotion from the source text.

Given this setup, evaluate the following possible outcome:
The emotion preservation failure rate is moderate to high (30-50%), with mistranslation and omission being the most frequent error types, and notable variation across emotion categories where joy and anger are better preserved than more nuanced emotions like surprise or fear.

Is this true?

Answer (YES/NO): NO